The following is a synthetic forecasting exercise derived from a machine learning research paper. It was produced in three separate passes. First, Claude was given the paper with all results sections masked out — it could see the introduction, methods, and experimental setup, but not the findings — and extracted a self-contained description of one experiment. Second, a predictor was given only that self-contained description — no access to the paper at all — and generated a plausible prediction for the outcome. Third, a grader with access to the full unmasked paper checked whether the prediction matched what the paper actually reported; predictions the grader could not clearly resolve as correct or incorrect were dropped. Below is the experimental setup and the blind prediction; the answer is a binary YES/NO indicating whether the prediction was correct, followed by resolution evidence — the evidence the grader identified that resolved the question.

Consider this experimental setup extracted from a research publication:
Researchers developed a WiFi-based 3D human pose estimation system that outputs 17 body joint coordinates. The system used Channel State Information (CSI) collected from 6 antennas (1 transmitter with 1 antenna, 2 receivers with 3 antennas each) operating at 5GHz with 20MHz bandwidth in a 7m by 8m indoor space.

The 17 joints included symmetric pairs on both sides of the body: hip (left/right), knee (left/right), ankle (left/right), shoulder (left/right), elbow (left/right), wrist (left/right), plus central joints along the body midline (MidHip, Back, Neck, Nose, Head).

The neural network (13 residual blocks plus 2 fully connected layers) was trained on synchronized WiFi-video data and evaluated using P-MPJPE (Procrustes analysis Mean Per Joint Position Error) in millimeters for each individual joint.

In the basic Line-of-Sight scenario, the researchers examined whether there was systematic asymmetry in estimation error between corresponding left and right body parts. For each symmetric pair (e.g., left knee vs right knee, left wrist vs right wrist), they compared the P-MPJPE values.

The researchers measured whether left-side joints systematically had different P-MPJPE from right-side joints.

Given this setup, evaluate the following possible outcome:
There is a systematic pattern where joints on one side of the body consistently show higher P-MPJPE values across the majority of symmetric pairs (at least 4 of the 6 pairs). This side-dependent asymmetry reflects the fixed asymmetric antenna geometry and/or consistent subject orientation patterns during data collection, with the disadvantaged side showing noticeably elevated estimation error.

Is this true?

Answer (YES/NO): NO